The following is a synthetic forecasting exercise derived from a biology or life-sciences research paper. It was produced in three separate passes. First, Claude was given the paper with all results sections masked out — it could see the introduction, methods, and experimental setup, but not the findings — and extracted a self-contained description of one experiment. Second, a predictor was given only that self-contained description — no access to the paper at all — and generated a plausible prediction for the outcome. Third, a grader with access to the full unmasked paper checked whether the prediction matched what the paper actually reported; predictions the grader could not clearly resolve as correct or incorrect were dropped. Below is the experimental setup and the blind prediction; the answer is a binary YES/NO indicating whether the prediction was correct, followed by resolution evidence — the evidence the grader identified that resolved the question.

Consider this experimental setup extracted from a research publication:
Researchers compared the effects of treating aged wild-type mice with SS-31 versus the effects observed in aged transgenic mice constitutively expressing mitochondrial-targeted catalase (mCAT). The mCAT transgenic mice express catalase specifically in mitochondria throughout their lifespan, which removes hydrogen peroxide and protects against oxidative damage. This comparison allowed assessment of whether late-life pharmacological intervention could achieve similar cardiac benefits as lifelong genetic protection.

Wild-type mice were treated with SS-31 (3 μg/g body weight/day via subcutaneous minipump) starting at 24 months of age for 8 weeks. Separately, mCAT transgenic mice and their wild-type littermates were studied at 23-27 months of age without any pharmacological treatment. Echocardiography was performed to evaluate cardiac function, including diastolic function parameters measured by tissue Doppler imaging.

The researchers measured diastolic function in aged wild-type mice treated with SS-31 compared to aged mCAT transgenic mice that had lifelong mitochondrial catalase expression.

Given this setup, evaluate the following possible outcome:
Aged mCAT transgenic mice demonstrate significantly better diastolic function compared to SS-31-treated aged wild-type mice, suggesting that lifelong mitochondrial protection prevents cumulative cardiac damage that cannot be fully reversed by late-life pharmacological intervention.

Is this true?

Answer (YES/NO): NO